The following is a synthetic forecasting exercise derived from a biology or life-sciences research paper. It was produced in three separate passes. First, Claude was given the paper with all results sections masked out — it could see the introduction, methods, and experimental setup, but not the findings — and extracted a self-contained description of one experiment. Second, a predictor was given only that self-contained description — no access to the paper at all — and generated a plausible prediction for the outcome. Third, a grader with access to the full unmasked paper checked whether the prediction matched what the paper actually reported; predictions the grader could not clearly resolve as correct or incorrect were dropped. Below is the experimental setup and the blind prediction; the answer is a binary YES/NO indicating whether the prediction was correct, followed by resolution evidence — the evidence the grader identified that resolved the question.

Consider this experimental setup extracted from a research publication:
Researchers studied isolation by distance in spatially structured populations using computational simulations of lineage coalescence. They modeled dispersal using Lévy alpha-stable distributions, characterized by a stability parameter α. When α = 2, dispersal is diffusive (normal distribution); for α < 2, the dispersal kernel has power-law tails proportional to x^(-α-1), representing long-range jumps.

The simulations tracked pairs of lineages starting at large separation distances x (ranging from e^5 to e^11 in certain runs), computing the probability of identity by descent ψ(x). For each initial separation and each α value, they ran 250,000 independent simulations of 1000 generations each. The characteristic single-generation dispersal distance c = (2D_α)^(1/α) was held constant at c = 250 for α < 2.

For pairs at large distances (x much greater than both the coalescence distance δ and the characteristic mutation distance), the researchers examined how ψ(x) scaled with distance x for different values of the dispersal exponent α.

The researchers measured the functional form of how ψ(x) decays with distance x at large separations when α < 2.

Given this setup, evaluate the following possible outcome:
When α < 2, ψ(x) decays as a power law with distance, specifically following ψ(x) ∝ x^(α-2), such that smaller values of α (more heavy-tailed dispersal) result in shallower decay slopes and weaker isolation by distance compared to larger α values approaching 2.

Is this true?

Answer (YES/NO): NO